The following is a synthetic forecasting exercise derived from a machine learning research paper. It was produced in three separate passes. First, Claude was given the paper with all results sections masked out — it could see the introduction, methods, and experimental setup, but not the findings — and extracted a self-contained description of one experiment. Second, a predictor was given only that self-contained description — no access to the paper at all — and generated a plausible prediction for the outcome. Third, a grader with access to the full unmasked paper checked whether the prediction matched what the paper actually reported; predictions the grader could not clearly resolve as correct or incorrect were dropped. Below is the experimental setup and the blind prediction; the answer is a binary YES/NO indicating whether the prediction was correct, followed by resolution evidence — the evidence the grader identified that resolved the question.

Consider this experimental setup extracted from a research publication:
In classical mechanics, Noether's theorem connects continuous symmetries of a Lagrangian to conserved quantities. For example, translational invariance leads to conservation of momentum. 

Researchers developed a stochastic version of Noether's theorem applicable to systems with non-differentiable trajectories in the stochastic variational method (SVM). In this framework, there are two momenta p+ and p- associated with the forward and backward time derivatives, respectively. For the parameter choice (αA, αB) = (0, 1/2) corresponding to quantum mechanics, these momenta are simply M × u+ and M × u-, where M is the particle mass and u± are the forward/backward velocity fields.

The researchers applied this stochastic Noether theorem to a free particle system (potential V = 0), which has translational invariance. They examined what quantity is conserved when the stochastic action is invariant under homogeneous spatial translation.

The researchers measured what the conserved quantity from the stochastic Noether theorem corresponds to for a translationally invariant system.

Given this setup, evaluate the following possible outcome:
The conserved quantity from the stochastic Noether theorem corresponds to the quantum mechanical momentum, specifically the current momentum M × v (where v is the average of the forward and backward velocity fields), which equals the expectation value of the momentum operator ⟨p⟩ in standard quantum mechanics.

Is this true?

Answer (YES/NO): YES